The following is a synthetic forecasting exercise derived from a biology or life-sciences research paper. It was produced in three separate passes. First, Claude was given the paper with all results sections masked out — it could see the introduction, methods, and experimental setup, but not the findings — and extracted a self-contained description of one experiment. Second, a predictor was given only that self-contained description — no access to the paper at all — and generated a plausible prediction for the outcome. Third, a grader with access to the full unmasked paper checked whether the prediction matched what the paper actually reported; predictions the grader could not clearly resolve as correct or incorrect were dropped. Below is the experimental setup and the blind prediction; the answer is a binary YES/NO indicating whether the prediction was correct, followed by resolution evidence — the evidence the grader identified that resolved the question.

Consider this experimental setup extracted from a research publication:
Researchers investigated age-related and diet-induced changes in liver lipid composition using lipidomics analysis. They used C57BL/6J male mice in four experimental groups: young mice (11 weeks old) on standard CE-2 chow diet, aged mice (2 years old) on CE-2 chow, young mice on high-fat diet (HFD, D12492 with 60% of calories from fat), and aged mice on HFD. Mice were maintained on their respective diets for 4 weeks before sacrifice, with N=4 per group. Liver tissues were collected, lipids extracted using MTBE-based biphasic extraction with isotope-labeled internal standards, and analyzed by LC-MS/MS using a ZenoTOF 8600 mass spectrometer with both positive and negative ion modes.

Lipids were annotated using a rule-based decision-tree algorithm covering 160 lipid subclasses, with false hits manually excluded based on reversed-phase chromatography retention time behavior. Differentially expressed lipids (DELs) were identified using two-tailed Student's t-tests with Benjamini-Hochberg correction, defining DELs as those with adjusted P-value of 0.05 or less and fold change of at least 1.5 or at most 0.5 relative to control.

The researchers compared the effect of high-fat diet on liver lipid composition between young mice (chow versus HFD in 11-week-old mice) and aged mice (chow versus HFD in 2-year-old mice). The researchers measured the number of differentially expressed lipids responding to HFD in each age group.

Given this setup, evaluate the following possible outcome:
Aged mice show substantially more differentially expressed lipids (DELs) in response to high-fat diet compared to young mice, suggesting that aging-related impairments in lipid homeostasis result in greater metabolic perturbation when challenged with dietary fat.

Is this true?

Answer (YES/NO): NO